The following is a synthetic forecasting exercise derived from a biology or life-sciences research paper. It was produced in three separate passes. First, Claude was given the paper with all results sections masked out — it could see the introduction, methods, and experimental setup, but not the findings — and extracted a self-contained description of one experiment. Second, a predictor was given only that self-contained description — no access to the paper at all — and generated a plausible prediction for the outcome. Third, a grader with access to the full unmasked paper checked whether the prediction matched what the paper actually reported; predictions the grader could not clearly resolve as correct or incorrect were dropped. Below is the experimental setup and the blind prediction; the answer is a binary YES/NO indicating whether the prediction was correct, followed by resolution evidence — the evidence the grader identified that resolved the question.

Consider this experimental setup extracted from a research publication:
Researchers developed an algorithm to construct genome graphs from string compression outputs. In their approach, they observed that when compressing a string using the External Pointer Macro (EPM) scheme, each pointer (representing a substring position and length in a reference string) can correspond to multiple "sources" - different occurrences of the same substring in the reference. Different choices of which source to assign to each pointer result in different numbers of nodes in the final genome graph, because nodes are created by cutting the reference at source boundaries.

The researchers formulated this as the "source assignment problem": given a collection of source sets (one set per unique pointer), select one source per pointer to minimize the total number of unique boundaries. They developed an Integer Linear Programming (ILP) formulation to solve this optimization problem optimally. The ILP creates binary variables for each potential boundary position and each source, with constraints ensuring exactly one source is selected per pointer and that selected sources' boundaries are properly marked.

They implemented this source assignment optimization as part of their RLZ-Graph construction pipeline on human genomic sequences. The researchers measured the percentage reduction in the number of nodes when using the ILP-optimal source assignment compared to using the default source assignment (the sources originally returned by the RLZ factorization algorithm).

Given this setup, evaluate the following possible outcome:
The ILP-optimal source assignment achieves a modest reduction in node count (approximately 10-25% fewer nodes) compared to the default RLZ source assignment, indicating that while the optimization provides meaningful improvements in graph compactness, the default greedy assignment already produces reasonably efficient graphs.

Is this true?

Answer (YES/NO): NO